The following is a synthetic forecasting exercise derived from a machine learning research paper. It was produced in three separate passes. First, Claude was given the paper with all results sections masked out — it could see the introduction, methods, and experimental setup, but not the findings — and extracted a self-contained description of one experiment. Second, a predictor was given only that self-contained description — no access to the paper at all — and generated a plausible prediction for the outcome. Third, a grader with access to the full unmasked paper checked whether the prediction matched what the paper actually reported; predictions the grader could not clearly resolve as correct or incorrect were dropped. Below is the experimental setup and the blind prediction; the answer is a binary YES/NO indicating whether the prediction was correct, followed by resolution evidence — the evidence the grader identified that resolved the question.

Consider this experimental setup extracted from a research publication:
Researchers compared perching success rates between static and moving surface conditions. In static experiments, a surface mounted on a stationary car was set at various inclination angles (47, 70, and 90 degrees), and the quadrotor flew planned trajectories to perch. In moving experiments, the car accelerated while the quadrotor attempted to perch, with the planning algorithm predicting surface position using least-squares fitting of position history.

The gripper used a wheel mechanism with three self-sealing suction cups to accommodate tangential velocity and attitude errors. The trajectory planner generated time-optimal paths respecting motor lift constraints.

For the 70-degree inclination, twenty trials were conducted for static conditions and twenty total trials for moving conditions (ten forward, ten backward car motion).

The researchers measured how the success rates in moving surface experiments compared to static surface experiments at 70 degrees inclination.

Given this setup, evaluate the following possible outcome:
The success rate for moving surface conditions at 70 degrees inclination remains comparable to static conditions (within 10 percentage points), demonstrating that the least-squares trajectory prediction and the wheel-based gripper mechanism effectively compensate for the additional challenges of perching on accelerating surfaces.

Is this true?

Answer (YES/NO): NO